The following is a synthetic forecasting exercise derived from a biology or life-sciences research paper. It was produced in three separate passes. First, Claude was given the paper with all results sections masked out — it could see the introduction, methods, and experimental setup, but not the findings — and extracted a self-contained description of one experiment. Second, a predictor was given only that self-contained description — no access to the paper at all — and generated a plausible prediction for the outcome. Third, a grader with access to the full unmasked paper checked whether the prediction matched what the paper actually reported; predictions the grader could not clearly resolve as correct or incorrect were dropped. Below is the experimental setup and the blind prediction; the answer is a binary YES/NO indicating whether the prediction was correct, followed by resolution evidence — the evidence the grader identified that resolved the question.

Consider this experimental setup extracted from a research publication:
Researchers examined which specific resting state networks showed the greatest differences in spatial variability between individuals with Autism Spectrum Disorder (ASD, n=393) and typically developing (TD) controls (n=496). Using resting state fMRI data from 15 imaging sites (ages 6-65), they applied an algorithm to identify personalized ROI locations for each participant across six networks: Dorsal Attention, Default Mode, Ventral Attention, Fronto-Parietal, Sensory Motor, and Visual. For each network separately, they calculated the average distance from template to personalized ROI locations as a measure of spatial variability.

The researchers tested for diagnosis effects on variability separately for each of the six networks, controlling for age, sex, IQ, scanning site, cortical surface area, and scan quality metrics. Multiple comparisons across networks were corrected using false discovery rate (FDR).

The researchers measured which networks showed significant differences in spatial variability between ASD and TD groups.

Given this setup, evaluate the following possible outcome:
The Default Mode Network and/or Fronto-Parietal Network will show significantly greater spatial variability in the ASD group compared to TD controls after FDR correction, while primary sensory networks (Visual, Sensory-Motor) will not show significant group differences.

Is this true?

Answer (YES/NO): NO